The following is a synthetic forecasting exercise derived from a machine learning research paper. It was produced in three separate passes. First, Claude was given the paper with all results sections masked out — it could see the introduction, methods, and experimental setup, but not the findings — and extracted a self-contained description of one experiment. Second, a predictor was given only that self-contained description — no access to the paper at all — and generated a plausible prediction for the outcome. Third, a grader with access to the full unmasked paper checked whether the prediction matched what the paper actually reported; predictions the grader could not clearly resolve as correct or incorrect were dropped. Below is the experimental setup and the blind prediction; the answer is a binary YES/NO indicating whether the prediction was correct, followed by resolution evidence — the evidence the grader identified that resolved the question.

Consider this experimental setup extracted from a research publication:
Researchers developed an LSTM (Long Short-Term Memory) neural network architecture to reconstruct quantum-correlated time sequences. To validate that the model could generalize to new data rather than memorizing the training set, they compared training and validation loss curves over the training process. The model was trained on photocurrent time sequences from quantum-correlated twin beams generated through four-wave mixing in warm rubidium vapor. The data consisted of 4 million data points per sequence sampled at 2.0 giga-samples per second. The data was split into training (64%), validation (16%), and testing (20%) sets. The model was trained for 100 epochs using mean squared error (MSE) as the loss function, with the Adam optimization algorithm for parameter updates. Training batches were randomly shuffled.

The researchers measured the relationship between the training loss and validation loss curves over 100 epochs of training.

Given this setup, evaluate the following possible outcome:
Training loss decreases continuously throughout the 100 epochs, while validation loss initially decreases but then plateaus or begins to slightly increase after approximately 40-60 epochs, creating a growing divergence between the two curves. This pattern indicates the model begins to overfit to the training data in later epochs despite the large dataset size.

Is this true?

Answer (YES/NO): NO